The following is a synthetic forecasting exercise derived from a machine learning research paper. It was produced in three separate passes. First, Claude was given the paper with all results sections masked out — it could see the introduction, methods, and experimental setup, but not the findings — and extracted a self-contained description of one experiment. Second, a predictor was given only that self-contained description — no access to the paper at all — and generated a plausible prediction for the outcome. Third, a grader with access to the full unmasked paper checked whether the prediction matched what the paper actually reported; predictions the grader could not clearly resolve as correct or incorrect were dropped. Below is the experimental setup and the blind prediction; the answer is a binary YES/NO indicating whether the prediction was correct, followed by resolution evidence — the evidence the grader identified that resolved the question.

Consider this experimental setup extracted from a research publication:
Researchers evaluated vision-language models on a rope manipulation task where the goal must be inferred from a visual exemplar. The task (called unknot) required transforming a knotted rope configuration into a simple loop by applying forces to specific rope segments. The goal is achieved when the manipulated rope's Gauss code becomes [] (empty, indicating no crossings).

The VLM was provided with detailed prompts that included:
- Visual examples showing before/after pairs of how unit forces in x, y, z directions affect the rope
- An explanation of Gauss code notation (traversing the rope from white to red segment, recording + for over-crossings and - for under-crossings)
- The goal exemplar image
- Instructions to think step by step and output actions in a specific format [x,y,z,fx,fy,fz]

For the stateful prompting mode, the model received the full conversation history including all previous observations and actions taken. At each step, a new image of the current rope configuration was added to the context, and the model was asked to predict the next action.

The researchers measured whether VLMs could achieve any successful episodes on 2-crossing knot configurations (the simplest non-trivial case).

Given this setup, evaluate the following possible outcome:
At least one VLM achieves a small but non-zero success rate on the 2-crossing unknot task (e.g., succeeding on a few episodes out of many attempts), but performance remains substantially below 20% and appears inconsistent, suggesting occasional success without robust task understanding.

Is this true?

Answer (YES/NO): NO